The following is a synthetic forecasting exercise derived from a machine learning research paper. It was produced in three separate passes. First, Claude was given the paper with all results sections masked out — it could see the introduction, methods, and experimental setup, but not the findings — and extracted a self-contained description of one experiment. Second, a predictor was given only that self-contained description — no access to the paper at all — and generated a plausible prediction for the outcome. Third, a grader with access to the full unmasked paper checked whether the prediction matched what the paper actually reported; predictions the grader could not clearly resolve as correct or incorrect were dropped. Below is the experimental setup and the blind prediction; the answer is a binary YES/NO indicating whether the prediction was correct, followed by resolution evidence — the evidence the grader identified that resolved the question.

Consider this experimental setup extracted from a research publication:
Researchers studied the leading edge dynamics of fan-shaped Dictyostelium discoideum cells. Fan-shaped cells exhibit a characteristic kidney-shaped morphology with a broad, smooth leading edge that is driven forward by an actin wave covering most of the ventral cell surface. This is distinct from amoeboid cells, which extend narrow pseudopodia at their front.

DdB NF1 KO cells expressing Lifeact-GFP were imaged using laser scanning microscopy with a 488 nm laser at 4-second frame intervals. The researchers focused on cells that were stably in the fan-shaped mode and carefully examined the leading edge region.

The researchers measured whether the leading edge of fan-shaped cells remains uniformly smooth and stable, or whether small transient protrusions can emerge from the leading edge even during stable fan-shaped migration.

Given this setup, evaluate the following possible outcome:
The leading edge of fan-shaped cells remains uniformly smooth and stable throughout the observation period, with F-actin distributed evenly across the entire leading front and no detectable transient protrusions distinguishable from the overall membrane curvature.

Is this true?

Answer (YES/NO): NO